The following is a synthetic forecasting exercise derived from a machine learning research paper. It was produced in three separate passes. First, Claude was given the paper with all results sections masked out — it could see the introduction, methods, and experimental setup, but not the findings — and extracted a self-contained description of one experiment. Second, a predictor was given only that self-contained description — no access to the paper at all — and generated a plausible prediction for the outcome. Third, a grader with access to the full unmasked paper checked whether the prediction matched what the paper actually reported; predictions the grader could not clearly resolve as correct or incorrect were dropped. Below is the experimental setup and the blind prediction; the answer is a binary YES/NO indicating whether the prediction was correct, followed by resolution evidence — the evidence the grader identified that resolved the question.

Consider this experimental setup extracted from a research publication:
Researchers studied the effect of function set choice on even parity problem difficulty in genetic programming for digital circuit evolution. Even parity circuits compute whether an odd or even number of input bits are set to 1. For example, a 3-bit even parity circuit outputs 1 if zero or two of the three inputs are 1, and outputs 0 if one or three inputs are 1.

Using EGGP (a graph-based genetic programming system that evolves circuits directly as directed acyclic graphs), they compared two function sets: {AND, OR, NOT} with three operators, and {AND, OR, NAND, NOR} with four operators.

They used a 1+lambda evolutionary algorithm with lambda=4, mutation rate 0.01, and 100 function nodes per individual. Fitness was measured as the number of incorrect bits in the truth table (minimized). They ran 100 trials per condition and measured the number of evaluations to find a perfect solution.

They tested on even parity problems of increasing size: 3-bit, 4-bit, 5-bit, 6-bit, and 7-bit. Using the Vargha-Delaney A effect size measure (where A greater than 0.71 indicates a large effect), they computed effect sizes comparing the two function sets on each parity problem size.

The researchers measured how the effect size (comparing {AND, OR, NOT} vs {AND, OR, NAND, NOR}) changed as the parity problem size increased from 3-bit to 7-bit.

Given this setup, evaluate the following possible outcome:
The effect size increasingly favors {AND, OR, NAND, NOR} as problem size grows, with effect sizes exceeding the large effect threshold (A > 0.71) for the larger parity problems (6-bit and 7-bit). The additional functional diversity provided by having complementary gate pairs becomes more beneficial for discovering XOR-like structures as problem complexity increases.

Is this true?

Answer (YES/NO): YES